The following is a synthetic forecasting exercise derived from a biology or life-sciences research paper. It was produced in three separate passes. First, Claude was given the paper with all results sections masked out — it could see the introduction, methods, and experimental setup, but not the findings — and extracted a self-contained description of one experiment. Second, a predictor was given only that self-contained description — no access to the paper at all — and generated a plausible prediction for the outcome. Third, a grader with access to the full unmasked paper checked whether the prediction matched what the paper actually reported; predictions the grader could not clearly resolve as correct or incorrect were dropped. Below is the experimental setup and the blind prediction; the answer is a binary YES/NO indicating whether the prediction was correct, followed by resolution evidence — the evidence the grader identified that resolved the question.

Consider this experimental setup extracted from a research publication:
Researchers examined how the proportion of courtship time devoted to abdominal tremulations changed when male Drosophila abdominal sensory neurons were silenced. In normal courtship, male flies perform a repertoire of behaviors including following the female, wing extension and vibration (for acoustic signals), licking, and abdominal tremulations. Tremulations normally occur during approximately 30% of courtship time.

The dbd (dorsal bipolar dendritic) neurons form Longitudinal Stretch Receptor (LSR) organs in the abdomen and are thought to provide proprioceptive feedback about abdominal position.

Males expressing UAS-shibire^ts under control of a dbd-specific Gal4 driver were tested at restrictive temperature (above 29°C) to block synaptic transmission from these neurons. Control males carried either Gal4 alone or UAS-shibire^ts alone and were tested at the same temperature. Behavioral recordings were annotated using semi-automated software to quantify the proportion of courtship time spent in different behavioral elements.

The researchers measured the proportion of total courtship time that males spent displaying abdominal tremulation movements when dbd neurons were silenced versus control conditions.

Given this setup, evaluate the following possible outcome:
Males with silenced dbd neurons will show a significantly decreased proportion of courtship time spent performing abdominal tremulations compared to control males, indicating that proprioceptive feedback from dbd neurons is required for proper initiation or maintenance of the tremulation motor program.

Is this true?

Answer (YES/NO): YES